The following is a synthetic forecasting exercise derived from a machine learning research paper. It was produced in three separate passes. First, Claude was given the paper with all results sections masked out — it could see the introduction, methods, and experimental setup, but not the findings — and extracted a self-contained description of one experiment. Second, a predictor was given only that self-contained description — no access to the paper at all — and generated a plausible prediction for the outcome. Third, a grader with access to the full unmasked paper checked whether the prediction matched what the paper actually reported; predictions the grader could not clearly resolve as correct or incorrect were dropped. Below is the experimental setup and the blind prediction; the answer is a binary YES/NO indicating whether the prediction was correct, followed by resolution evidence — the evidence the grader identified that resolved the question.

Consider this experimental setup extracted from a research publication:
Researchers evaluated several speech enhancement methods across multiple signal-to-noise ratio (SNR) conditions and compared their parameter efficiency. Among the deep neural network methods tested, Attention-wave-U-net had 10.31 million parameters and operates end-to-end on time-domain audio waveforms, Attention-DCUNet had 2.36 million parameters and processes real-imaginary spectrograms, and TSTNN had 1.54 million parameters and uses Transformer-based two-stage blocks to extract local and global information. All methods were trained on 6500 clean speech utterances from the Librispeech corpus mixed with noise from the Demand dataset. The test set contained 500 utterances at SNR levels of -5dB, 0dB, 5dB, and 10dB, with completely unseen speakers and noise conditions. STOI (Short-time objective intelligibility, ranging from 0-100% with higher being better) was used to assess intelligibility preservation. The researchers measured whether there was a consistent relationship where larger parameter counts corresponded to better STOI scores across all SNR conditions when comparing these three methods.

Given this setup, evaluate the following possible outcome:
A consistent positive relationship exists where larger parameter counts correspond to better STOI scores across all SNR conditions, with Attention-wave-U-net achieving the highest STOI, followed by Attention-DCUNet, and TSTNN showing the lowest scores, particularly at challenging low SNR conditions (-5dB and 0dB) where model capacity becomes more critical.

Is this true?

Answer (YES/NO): NO